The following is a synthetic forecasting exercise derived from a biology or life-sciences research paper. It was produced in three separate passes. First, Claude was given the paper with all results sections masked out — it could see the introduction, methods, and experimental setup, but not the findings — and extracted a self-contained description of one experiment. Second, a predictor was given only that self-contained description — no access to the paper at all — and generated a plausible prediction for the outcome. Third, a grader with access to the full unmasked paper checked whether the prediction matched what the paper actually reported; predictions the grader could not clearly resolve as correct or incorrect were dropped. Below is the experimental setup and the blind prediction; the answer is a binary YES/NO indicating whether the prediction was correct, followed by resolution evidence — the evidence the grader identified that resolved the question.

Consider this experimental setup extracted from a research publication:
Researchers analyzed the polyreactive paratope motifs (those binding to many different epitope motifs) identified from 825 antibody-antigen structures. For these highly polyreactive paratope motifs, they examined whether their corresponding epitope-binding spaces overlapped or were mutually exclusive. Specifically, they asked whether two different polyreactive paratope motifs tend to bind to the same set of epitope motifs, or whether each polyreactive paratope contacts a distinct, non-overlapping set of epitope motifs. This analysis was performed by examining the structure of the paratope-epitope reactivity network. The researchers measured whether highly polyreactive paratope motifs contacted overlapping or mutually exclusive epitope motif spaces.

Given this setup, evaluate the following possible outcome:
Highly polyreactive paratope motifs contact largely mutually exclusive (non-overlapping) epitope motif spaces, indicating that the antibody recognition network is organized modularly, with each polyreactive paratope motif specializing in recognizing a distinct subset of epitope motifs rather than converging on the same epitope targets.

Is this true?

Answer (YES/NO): YES